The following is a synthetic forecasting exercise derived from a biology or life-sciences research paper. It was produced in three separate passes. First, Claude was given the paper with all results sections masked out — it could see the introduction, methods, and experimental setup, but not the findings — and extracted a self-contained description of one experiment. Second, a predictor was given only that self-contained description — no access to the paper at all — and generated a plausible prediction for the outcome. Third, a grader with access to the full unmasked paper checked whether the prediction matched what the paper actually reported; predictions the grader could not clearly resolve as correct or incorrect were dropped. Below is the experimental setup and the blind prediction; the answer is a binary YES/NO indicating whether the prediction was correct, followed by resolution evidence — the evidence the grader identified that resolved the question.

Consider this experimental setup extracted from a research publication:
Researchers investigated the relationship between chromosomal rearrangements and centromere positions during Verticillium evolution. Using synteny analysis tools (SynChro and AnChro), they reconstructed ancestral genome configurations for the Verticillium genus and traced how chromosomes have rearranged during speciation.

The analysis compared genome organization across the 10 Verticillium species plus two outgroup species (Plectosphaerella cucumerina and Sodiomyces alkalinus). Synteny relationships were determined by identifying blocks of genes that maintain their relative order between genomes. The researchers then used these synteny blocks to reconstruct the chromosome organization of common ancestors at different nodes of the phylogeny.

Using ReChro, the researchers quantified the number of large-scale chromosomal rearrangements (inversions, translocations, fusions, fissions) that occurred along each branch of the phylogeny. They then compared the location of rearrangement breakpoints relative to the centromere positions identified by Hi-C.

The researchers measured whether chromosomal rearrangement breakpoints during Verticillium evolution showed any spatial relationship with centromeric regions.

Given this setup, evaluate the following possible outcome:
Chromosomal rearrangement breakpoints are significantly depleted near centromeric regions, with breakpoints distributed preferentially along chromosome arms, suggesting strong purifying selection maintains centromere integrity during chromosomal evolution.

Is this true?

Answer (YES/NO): NO